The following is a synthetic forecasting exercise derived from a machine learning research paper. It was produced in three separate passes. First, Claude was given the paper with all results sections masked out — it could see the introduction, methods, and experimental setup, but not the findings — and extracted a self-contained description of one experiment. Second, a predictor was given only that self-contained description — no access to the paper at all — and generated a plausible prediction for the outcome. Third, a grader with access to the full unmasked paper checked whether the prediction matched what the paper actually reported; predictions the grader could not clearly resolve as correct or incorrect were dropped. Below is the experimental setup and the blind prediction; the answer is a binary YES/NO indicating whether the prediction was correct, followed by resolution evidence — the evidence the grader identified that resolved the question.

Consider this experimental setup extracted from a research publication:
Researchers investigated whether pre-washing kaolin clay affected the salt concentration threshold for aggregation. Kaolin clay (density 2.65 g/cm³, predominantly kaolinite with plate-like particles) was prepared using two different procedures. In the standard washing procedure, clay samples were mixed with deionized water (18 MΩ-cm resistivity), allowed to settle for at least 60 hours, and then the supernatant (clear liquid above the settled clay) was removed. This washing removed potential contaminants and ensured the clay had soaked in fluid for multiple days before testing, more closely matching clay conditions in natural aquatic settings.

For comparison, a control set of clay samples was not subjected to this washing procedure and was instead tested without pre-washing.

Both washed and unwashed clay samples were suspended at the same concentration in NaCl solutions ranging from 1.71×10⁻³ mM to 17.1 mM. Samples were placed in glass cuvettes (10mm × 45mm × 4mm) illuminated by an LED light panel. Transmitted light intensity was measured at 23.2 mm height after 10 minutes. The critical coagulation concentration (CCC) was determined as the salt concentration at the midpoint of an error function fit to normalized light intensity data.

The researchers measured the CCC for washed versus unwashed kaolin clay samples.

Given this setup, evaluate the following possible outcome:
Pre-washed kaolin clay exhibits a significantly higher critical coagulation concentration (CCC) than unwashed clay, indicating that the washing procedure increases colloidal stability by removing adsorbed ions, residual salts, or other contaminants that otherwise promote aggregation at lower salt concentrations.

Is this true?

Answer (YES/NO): NO